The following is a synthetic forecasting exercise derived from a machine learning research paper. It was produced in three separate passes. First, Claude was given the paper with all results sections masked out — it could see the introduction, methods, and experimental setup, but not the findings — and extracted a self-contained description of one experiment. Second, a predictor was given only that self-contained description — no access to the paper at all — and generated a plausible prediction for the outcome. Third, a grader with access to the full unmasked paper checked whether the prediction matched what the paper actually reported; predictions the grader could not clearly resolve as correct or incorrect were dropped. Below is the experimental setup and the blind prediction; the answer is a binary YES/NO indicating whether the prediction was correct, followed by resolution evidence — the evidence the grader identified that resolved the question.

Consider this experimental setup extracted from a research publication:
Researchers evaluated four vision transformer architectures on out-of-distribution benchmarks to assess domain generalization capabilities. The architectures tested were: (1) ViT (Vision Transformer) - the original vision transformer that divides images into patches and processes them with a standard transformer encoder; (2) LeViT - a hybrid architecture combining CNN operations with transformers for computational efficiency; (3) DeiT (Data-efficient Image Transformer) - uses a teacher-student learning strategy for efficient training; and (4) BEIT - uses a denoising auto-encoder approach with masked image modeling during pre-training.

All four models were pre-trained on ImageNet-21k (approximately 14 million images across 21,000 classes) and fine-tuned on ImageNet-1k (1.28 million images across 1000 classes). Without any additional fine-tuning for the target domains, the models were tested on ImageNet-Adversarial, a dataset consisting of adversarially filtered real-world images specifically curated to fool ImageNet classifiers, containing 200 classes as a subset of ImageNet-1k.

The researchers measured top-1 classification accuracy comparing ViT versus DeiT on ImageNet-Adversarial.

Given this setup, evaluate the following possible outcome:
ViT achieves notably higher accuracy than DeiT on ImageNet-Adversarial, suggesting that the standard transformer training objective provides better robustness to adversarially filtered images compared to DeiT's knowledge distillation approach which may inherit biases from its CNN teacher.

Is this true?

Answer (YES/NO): YES